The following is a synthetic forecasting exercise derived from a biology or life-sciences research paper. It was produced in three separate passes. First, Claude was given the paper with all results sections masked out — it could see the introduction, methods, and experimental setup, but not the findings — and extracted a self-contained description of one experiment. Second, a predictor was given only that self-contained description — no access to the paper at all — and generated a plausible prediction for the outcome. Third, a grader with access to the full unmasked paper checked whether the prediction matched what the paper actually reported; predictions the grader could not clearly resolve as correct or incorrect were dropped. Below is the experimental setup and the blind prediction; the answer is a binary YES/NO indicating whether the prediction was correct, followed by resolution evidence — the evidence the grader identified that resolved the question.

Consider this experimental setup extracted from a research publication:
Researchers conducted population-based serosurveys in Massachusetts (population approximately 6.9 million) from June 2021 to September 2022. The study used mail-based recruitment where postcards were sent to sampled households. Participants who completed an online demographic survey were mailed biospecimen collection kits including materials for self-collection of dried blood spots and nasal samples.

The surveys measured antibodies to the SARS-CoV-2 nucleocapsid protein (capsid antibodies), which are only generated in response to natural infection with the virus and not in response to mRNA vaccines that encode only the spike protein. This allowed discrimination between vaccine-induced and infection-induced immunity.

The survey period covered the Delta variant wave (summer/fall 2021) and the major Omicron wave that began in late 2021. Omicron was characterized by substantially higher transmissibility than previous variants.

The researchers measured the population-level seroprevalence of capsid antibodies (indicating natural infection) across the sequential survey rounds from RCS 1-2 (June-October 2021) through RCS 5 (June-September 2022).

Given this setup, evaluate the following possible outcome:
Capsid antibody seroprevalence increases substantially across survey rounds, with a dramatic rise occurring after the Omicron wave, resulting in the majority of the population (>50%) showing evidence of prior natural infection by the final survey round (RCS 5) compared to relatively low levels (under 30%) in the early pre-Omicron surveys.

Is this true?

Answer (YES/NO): NO